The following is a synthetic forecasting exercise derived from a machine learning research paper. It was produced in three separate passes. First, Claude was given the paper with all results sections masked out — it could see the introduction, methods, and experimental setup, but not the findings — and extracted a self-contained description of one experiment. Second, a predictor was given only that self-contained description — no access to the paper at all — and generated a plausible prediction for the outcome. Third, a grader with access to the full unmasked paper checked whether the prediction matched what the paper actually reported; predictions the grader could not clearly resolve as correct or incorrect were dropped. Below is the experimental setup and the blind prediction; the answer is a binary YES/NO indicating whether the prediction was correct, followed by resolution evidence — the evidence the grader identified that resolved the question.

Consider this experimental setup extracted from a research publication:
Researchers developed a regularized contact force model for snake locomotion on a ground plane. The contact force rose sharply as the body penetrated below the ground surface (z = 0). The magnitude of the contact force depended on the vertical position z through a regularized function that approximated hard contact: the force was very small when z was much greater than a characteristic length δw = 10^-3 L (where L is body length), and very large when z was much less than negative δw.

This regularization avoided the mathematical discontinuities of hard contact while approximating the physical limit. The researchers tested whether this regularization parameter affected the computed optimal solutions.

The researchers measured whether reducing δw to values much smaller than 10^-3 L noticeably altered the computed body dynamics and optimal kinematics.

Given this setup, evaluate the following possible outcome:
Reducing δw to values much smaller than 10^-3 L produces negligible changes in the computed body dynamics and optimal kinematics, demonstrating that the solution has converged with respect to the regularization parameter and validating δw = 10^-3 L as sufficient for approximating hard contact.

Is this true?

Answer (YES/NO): YES